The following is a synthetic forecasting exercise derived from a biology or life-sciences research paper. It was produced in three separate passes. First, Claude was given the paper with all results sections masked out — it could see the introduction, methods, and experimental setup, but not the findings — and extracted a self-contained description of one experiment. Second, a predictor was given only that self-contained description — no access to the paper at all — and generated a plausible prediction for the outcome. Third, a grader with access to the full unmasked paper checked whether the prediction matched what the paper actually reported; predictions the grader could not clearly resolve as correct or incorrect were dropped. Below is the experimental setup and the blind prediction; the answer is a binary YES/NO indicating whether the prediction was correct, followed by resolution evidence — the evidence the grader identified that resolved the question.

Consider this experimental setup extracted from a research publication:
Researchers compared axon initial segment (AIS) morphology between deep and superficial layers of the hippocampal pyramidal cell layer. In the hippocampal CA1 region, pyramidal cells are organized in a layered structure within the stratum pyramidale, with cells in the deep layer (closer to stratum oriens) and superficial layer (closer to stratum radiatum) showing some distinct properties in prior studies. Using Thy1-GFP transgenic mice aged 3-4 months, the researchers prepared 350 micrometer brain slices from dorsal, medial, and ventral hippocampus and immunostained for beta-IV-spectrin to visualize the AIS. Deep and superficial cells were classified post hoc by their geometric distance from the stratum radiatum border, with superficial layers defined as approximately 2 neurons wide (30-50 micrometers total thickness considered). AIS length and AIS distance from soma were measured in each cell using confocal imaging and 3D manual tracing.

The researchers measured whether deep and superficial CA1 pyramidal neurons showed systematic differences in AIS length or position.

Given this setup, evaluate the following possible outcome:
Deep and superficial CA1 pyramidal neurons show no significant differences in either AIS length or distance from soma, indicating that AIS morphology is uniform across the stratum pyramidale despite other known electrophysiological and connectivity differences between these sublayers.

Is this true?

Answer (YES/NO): NO